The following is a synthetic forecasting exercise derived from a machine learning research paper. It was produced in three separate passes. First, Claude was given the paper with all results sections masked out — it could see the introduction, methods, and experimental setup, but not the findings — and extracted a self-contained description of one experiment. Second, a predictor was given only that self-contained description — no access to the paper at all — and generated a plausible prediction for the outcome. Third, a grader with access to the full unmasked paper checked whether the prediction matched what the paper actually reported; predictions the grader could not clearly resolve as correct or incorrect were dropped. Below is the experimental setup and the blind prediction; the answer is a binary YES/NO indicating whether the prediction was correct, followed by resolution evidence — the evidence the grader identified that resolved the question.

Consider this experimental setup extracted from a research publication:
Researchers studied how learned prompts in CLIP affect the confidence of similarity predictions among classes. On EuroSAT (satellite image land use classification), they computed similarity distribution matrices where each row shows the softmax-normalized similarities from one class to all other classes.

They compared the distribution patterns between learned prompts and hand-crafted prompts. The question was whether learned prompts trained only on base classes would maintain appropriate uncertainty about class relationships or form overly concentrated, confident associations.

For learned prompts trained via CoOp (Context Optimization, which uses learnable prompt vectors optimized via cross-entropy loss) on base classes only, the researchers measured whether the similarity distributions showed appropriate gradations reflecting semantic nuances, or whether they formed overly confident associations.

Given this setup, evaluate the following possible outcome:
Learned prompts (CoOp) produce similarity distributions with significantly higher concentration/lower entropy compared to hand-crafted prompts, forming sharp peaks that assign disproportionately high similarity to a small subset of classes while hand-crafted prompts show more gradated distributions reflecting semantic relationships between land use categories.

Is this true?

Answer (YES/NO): YES